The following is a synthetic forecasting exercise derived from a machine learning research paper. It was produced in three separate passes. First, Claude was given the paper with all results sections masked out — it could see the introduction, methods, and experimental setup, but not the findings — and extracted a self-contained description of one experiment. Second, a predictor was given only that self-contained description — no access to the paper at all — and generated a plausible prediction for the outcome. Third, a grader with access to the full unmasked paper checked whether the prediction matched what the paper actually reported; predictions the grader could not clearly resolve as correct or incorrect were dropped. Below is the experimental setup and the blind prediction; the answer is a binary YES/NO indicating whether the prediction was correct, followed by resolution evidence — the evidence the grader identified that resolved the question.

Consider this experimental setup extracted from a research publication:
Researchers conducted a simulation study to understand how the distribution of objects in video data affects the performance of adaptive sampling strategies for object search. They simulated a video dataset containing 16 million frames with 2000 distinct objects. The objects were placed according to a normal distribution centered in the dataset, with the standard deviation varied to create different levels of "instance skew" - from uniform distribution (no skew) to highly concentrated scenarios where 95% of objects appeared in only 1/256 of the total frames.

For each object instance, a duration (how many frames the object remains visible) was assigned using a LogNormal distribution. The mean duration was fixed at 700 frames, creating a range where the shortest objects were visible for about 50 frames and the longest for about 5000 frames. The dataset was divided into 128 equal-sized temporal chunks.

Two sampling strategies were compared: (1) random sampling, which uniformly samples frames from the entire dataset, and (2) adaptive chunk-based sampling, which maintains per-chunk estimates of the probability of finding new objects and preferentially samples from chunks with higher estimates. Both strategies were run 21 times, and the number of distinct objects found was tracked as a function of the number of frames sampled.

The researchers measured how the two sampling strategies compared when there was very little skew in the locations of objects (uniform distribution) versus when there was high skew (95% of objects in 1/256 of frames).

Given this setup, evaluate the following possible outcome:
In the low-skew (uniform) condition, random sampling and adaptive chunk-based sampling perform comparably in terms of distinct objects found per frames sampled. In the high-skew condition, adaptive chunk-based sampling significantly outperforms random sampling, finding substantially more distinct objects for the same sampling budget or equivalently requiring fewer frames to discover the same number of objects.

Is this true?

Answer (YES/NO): YES